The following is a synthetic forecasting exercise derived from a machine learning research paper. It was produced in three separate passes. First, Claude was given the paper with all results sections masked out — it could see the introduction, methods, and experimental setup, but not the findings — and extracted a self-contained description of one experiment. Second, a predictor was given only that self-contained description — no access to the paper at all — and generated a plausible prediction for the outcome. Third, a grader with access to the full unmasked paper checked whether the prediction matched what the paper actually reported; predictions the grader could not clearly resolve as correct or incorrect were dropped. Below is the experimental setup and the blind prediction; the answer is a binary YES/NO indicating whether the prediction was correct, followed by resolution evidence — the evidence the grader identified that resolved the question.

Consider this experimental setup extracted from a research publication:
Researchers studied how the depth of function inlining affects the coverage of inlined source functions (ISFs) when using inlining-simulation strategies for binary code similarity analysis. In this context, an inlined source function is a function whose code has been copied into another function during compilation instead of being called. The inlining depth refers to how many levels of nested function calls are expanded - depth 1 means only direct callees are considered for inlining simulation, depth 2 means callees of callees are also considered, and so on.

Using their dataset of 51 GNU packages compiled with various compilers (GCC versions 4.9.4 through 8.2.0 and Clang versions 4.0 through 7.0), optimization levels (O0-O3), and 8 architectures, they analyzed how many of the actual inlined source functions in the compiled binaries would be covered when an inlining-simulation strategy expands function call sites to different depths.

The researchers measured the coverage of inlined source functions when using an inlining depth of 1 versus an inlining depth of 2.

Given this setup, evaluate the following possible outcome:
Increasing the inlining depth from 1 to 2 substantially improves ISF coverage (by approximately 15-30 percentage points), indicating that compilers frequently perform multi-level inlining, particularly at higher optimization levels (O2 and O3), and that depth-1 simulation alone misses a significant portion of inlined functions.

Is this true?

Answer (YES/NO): YES